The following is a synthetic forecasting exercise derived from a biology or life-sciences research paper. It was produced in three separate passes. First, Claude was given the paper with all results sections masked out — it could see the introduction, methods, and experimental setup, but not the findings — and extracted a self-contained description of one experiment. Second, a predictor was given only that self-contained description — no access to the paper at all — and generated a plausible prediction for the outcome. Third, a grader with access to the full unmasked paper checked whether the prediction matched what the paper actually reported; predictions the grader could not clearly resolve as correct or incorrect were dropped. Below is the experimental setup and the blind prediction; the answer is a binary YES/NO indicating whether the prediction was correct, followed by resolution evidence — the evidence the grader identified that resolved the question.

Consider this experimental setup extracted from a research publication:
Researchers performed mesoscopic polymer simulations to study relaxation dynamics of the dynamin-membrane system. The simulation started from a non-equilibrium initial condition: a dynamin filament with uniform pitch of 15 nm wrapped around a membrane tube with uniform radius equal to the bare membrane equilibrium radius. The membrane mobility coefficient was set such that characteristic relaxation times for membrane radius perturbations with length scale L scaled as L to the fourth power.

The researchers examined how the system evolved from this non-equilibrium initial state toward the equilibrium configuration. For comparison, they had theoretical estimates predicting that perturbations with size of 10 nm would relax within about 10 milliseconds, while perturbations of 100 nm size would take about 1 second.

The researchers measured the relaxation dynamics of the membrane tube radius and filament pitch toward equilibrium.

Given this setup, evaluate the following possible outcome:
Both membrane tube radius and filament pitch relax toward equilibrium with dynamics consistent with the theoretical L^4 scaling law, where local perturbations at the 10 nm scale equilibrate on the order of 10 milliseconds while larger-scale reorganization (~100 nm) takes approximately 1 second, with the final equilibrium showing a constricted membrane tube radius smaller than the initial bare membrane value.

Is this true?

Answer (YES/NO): NO